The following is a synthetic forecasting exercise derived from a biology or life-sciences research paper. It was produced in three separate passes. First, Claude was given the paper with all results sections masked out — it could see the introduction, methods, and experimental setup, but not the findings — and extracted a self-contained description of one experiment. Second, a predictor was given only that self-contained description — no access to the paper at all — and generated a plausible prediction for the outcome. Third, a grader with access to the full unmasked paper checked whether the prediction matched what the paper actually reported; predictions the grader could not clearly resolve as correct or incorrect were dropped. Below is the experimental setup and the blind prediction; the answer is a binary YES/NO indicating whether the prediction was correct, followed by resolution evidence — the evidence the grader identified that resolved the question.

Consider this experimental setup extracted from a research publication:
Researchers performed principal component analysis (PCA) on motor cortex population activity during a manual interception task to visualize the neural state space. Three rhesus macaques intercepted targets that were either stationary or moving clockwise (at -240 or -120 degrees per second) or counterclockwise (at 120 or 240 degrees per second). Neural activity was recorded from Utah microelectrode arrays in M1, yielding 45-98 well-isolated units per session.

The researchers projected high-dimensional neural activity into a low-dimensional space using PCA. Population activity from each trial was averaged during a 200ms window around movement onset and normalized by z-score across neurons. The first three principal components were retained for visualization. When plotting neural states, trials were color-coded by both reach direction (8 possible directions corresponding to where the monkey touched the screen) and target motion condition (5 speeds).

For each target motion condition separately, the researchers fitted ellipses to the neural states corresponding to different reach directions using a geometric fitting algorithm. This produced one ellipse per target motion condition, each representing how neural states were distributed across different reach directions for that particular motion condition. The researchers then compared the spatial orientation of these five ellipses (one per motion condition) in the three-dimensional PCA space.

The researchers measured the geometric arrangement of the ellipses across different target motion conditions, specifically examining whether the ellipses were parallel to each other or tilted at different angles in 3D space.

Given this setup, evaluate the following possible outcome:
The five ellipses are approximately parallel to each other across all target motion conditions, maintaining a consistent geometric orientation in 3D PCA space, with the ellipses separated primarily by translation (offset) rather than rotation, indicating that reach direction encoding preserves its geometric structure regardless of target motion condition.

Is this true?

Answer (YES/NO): NO